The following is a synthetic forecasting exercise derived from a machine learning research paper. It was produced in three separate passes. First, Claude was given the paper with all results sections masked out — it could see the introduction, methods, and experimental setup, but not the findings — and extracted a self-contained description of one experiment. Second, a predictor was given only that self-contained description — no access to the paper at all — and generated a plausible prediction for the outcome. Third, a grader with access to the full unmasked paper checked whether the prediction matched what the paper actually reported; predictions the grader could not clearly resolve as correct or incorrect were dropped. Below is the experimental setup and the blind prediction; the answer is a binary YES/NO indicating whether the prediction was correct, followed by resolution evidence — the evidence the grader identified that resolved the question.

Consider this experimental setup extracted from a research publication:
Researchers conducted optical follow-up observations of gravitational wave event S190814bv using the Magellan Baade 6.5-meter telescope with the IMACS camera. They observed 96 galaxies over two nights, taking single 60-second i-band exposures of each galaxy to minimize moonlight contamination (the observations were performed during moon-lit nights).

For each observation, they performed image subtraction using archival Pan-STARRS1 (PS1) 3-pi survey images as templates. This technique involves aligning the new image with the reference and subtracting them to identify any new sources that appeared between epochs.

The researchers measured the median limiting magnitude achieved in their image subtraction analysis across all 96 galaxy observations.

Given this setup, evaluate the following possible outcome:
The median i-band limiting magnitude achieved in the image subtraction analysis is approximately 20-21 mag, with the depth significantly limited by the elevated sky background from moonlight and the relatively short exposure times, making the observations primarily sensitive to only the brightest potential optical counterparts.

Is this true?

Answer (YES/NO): NO